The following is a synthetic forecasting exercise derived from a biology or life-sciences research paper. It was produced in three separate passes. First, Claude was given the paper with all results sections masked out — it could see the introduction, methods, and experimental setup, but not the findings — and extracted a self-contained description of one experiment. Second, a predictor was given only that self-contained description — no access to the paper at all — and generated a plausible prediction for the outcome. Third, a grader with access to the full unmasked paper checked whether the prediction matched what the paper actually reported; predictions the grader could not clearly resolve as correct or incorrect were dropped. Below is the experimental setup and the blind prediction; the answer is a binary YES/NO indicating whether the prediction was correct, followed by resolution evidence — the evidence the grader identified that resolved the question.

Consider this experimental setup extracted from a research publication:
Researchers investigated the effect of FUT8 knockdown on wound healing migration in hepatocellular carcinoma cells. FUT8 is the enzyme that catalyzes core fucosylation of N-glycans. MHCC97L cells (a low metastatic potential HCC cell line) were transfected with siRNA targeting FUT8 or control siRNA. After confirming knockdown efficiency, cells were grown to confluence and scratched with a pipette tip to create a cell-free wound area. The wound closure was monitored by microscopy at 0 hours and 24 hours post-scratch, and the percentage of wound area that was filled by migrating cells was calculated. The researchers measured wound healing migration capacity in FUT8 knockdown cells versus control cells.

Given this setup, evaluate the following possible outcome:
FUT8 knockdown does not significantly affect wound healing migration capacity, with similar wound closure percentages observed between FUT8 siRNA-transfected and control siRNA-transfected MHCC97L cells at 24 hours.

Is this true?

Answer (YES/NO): NO